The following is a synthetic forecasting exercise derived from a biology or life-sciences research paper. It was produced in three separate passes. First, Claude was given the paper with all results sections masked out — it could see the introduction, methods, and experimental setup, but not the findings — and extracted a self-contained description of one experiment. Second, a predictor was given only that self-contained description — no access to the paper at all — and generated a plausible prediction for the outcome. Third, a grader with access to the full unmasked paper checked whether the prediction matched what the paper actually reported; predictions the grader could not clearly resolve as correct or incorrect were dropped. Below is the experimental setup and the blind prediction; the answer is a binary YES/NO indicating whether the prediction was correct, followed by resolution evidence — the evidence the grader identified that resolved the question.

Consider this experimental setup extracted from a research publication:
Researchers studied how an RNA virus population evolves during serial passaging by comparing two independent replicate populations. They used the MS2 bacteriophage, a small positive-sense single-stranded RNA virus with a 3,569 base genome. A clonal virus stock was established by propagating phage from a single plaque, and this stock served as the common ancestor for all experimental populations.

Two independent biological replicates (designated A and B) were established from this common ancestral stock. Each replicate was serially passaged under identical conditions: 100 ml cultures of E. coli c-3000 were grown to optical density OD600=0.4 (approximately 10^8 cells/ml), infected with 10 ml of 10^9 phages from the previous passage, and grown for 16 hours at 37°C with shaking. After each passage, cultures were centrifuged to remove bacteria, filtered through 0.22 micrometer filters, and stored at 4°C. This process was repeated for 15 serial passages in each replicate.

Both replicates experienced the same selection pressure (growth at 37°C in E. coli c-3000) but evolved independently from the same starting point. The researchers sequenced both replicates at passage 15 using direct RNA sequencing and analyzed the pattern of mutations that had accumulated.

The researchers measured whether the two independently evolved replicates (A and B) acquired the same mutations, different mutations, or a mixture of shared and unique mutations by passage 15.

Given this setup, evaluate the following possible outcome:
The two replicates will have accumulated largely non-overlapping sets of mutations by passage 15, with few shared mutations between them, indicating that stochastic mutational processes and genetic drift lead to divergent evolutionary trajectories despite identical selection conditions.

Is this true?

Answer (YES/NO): NO